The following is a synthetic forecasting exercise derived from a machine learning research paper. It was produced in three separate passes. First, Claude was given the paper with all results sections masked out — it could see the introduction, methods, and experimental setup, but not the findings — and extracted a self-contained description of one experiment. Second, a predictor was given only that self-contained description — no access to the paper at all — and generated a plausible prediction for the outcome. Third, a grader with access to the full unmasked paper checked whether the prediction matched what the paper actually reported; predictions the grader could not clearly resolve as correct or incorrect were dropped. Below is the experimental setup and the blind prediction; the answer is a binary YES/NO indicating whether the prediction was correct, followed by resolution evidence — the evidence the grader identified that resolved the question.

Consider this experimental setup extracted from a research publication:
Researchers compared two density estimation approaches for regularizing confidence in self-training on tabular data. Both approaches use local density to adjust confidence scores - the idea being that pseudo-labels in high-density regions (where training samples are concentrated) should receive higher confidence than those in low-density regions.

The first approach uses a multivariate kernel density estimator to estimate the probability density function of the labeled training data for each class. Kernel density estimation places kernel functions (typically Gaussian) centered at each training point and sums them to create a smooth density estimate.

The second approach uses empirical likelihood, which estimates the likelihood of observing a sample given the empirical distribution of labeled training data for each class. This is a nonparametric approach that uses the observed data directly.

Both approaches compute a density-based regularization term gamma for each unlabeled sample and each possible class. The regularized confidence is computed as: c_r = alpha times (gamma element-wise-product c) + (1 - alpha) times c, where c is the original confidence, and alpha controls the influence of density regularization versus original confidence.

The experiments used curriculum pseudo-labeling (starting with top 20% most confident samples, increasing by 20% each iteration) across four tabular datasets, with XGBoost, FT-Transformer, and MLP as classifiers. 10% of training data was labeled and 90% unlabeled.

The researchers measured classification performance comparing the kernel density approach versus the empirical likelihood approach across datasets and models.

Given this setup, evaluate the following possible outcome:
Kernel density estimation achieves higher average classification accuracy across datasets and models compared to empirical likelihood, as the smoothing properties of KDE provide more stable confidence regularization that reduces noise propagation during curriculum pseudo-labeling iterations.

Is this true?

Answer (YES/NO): NO